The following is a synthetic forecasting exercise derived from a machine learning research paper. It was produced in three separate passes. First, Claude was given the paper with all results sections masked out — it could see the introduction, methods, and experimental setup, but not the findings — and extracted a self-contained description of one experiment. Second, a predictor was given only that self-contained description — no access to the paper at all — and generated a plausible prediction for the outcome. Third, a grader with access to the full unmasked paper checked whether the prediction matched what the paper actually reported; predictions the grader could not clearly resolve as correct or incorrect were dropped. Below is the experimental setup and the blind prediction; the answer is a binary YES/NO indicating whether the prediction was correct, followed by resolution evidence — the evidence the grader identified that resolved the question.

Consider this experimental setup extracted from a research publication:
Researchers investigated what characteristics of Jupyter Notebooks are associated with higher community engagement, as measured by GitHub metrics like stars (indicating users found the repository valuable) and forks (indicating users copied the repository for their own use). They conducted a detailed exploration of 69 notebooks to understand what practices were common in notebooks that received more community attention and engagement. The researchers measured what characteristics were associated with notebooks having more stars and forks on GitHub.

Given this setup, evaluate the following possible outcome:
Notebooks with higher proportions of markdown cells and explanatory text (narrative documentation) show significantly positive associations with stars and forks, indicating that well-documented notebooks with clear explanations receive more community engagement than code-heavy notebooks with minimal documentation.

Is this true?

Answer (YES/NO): NO